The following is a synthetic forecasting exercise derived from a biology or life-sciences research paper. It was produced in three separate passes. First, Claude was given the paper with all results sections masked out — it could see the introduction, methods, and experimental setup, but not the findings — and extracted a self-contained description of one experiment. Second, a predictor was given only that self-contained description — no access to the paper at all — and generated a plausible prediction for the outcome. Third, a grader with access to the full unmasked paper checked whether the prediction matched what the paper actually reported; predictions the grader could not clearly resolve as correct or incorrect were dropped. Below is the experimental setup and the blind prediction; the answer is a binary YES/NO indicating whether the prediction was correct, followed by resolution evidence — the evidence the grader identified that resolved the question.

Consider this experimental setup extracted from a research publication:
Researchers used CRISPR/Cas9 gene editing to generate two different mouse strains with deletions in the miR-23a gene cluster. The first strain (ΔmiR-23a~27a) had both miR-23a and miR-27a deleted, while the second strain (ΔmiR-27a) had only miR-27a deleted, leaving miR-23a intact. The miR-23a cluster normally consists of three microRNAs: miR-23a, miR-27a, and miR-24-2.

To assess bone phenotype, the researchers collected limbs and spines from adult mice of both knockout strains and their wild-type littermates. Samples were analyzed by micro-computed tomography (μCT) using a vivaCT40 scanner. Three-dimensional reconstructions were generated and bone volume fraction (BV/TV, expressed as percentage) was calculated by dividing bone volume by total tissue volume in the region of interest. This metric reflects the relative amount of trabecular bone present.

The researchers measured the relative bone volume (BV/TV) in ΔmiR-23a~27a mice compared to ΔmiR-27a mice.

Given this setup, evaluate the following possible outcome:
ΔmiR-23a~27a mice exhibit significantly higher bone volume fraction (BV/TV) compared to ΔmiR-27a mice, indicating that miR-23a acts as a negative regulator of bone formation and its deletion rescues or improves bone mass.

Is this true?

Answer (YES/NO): NO